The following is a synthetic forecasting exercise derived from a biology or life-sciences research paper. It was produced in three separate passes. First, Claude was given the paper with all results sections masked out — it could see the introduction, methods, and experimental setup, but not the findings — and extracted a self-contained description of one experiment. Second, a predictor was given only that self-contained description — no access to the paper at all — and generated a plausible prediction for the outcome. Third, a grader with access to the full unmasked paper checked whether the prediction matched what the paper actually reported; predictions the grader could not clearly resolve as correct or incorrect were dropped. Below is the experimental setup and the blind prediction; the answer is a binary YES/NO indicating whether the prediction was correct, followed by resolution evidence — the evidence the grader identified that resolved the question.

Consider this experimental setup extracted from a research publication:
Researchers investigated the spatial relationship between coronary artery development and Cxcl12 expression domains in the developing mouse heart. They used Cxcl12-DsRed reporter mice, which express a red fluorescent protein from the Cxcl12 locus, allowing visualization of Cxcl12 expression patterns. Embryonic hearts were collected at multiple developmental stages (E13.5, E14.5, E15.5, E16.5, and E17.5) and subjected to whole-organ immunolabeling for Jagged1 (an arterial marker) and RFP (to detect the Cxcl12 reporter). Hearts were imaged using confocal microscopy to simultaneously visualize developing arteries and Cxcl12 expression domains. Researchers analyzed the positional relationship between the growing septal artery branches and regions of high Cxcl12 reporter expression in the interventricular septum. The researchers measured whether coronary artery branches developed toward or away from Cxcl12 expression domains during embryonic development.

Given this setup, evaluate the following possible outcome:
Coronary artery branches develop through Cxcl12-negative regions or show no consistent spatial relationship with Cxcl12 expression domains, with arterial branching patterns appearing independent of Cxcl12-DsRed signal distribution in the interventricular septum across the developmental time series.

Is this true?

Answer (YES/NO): NO